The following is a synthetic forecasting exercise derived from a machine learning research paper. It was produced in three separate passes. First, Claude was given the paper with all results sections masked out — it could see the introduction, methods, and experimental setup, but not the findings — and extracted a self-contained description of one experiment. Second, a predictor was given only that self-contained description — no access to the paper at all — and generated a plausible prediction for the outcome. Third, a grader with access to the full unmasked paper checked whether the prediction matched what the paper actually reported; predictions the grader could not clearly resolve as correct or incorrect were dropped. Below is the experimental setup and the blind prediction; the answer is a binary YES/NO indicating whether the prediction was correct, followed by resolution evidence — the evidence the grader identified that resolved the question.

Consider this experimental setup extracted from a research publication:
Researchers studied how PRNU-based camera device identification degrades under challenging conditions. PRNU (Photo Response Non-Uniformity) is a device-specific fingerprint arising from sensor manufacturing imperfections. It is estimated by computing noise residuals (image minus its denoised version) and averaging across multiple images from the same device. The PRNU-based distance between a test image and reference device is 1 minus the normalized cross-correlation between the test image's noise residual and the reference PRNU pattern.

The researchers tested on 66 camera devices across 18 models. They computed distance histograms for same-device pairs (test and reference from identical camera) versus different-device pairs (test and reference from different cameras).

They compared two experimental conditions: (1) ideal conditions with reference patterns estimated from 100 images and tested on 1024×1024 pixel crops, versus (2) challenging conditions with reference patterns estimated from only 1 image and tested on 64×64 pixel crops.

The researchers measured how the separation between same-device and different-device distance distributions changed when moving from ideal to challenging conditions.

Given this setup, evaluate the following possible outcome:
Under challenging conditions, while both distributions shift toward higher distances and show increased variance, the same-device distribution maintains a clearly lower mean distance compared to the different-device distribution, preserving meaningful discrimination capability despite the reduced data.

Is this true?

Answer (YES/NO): NO